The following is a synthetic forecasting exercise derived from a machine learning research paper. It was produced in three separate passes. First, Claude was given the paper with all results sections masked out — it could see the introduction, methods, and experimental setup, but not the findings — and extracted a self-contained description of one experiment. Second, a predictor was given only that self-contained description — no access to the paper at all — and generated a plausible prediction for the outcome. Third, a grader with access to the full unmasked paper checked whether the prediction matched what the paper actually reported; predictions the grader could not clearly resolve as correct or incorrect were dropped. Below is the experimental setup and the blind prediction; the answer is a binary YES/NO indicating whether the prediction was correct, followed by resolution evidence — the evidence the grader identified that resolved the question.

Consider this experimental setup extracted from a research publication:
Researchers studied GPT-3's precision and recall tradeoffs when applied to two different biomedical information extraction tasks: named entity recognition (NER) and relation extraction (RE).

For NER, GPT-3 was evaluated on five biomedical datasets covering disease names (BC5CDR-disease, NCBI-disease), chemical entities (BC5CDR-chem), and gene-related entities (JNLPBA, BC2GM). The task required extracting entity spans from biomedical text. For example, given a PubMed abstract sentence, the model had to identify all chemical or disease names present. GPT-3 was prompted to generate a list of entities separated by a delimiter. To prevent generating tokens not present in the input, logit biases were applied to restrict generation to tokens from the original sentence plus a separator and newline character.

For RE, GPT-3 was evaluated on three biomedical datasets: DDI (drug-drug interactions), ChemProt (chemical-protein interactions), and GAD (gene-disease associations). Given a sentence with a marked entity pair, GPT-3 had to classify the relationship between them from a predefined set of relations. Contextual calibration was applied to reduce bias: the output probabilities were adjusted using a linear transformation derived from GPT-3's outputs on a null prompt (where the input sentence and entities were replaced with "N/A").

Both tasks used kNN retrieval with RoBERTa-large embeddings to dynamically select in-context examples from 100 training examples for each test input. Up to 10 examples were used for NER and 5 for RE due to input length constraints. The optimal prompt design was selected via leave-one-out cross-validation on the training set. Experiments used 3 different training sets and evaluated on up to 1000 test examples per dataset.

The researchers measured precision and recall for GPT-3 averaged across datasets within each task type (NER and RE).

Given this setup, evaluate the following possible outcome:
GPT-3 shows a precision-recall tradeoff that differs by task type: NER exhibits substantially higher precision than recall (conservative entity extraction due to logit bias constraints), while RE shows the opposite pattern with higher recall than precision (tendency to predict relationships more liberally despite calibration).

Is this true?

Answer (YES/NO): YES